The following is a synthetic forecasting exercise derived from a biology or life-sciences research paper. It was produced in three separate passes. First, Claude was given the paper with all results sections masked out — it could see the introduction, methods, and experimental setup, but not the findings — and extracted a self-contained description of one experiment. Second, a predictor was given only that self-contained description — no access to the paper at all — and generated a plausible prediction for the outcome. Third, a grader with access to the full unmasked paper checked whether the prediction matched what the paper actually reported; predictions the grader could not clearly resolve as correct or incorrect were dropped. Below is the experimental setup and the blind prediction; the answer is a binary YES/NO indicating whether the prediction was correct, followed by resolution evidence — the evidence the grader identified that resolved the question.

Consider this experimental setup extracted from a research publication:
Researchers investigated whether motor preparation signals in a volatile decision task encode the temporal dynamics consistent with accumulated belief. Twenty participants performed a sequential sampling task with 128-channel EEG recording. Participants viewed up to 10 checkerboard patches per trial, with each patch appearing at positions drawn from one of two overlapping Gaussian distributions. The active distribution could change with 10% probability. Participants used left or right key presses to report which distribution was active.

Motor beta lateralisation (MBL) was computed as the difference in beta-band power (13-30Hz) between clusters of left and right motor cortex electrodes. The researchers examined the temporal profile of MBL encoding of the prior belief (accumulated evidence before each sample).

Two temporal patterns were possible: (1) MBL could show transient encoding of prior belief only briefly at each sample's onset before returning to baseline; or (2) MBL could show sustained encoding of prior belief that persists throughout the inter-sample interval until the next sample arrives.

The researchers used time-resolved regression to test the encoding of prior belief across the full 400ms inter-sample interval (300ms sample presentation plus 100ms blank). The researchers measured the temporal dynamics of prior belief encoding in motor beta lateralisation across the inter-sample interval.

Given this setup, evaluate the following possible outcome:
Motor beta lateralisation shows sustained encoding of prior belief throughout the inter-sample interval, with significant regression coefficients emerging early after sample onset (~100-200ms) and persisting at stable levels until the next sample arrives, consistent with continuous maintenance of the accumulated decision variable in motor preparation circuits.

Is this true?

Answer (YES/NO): YES